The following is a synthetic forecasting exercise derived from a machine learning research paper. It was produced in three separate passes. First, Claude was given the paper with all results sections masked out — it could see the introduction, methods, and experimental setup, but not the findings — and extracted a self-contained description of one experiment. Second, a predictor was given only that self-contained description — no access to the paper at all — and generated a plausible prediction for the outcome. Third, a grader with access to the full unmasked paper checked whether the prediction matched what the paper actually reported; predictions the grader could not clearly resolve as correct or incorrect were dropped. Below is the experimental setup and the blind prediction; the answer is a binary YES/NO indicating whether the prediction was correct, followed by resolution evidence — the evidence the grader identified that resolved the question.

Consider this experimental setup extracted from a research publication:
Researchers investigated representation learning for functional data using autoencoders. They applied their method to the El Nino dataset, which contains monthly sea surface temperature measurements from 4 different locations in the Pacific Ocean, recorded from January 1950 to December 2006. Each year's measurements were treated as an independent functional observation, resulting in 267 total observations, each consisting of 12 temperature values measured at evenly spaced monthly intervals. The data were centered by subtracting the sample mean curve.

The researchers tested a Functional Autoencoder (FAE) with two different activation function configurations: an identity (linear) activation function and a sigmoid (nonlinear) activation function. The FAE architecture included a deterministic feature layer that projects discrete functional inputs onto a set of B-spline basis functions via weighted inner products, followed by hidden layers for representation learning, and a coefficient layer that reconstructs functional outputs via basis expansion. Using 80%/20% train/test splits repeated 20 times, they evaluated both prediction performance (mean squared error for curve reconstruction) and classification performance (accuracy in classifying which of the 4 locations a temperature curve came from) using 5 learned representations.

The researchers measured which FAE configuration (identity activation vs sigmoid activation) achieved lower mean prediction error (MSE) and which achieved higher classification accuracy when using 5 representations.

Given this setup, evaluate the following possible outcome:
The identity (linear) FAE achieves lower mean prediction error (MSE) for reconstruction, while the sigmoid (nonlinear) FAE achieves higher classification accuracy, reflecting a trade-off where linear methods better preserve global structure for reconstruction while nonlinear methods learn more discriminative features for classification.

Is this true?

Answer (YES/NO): YES